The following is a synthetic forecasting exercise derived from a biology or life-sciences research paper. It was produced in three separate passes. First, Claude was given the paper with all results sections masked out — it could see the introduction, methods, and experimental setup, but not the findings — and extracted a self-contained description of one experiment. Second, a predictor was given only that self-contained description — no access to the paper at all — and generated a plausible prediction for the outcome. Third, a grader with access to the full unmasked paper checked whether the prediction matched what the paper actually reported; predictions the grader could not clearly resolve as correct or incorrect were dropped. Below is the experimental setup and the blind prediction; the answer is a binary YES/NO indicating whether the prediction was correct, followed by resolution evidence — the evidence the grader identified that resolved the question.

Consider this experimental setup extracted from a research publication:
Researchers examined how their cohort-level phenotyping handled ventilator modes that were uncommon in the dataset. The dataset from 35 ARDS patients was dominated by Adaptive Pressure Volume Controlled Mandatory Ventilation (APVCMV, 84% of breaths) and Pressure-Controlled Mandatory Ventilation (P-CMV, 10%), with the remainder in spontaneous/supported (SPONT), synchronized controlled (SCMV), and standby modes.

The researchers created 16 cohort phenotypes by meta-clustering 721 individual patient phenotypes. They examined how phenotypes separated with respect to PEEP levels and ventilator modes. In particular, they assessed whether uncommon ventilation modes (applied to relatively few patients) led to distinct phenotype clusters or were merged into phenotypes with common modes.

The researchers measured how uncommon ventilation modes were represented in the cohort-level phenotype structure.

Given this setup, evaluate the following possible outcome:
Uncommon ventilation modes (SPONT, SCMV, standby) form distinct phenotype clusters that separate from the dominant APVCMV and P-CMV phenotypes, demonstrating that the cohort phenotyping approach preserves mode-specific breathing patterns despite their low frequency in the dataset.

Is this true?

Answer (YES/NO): NO